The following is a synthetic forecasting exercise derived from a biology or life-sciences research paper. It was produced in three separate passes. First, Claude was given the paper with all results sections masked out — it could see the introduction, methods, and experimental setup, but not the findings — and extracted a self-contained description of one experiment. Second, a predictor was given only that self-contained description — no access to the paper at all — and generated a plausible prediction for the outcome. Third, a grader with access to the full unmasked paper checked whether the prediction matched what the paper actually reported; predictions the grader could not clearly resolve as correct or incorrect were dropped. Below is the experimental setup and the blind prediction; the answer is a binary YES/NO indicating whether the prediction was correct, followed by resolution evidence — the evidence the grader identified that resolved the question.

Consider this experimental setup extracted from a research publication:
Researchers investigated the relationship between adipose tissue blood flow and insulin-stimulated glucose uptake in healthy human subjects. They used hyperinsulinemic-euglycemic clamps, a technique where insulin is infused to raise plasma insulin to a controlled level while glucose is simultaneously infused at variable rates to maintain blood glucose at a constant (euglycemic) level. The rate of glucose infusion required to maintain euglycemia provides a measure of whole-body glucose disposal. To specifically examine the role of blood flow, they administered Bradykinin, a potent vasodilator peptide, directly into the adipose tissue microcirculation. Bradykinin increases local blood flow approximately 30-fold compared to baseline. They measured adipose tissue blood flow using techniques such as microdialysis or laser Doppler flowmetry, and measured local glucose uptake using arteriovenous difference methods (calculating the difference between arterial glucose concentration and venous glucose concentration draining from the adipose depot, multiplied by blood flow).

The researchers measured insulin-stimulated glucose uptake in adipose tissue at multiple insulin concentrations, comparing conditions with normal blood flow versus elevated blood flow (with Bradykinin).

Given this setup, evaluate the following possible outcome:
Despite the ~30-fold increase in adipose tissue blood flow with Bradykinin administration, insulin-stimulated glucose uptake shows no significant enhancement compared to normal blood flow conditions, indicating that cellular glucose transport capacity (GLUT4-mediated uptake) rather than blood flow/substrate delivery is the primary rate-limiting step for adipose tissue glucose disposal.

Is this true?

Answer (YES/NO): NO